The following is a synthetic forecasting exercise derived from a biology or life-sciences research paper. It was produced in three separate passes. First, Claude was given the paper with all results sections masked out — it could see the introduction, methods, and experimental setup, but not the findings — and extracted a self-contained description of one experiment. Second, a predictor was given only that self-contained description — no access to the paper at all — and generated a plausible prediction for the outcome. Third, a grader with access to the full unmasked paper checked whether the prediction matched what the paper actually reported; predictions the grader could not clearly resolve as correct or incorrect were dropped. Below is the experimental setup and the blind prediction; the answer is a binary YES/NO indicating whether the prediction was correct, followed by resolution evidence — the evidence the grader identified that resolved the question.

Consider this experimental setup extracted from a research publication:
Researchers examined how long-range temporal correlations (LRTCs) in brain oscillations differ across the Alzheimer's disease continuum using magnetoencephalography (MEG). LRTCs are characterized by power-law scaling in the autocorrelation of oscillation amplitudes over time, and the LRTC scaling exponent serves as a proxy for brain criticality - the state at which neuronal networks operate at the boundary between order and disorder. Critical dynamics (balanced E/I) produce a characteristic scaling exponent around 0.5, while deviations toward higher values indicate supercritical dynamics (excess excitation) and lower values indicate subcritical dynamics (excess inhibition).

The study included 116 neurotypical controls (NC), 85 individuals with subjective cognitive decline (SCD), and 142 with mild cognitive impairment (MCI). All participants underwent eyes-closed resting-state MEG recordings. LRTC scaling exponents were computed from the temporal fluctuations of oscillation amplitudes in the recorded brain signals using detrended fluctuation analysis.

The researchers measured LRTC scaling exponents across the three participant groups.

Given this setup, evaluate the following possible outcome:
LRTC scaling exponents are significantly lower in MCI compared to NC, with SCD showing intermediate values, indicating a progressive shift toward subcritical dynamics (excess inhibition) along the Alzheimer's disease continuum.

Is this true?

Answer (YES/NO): NO